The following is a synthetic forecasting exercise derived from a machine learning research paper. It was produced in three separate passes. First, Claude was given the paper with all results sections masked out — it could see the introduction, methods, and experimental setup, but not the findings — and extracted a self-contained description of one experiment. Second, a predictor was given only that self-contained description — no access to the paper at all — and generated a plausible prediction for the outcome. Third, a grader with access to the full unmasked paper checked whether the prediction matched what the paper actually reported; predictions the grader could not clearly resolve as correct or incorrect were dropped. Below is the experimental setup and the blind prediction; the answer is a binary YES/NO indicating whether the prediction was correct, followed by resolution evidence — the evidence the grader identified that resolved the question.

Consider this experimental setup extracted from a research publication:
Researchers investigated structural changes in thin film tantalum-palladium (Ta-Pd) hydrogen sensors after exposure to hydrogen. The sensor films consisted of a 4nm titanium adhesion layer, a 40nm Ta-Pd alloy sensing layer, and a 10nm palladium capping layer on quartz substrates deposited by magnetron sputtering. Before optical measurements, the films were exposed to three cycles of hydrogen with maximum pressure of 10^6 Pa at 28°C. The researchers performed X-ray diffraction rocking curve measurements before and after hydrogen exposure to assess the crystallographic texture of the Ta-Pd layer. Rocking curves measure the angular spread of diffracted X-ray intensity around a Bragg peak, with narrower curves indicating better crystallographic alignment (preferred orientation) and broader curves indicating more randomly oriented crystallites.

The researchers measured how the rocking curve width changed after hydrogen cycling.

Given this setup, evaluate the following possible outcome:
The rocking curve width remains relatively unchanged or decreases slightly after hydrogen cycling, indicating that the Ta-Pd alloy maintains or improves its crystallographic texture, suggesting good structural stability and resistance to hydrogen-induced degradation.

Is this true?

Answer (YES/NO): YES